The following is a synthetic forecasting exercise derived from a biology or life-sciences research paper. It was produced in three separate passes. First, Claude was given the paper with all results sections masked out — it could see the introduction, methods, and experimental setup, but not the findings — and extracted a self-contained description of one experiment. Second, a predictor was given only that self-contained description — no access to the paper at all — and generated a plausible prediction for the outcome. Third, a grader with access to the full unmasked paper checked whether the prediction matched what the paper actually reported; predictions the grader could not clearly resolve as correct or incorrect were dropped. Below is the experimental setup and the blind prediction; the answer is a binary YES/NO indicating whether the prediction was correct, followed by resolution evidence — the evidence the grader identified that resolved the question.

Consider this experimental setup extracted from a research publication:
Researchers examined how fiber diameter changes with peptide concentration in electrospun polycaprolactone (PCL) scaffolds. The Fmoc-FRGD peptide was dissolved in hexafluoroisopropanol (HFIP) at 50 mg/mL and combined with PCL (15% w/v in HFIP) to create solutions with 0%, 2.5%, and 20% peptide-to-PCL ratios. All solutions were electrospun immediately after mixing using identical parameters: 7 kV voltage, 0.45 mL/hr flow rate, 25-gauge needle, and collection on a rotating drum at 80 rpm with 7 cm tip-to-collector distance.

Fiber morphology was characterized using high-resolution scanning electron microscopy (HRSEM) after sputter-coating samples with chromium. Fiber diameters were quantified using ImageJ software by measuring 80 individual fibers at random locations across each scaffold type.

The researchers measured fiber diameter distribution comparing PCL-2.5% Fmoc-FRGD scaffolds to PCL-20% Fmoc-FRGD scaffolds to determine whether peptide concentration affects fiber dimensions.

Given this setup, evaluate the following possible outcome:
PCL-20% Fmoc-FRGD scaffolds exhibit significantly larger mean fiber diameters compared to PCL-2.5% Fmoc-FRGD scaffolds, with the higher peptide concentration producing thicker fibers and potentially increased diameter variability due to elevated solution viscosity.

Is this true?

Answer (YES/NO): NO